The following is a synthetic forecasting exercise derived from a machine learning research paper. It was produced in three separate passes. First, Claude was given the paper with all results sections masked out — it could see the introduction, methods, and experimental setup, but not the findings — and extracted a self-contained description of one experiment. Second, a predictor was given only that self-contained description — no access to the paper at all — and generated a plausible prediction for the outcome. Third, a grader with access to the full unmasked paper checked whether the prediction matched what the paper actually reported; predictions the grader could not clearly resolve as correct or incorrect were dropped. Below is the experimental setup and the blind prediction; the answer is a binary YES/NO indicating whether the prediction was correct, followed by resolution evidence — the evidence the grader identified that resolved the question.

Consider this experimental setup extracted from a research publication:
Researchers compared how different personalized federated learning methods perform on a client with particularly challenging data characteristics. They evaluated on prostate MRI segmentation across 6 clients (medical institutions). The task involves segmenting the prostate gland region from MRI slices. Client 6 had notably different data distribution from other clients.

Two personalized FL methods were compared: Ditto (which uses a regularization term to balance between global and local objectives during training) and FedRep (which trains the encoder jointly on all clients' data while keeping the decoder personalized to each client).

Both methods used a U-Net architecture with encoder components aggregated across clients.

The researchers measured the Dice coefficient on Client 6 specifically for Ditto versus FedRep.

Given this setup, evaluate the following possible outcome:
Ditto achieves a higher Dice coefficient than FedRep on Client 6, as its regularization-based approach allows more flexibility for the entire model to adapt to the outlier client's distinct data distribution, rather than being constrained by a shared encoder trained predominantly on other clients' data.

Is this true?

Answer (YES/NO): NO